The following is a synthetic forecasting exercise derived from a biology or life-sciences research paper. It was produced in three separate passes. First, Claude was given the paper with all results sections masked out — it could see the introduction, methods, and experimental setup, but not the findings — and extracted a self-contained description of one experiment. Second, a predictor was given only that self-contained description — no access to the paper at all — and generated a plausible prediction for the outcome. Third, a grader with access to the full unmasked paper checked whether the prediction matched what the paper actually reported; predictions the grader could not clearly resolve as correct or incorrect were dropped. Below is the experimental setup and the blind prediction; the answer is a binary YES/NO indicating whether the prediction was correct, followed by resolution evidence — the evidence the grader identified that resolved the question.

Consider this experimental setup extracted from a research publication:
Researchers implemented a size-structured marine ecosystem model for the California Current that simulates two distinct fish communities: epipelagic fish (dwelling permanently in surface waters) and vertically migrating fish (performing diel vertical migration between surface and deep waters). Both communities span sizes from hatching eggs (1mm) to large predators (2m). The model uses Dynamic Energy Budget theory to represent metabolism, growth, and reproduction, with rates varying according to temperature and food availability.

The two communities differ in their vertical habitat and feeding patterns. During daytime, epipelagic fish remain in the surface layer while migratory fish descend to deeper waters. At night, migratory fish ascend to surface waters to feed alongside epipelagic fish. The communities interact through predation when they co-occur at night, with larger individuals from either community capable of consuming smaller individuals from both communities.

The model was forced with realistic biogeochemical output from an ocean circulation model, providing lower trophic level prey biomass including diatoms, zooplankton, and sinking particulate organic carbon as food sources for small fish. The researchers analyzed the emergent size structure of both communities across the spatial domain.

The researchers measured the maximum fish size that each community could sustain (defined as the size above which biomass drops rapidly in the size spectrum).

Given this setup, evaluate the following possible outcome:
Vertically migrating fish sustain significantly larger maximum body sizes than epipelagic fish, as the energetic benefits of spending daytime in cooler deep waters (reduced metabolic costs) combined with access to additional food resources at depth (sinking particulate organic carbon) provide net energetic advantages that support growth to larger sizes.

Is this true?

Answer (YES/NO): YES